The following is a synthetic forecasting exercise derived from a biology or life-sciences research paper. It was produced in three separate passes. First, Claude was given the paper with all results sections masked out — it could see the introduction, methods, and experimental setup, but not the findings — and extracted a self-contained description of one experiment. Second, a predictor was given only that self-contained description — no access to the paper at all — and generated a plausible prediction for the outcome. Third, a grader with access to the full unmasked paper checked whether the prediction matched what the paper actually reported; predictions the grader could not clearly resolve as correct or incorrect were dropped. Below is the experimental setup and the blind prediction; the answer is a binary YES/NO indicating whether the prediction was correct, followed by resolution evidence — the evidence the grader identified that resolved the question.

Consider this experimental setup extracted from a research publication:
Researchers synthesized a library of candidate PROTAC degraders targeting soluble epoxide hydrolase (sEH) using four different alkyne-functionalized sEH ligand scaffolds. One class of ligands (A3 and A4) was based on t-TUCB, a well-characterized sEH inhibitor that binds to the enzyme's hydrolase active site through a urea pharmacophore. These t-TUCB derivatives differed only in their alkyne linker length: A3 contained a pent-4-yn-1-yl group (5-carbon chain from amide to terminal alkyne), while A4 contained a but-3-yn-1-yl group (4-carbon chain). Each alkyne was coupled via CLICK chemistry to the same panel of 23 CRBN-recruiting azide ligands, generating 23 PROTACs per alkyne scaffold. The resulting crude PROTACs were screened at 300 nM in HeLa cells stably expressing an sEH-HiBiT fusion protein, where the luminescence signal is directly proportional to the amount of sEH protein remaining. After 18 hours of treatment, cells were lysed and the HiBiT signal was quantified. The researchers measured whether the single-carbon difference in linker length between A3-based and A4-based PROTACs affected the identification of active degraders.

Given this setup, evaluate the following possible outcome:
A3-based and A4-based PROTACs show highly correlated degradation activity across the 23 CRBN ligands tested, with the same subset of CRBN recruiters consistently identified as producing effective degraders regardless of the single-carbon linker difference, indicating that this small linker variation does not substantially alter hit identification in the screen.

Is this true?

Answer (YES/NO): NO